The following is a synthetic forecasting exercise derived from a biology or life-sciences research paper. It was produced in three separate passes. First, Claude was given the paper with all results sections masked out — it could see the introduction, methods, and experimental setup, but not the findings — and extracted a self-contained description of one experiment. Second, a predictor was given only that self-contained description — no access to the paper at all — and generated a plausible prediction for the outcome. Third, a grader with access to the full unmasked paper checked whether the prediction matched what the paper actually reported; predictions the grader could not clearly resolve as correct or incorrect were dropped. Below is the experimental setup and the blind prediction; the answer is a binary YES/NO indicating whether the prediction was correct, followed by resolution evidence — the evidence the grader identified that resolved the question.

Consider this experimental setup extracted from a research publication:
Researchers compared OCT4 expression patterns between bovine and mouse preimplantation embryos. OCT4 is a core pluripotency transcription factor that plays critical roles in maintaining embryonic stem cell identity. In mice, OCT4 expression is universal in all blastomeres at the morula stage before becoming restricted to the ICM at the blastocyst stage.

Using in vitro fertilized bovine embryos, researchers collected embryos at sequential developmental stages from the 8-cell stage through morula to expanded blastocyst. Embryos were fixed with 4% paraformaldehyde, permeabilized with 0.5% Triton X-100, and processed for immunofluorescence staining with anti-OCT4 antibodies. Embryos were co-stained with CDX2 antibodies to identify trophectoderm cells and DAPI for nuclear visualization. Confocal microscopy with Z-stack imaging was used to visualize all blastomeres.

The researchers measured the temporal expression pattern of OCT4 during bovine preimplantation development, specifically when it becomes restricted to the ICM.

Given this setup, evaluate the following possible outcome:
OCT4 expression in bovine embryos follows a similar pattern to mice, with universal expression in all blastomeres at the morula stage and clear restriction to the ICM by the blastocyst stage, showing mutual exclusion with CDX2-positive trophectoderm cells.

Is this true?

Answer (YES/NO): NO